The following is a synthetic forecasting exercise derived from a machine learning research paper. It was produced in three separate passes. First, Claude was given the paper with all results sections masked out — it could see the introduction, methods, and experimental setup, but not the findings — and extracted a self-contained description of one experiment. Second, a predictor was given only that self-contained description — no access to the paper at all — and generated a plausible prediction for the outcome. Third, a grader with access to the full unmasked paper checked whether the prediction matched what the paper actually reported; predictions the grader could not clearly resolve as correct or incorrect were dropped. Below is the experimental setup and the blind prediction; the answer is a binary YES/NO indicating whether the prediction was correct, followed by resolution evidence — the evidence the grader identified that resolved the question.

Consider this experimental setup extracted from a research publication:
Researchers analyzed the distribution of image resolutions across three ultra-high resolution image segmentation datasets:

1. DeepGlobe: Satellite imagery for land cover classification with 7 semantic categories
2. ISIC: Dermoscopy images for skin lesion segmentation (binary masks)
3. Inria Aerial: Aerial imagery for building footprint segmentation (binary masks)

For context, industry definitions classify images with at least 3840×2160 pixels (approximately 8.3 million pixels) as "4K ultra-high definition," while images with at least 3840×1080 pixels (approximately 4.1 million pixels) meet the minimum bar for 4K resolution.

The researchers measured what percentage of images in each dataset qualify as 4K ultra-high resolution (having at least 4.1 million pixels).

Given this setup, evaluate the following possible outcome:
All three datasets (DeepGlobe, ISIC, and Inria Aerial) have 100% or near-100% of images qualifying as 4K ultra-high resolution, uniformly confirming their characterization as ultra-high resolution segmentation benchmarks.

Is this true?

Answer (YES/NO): NO